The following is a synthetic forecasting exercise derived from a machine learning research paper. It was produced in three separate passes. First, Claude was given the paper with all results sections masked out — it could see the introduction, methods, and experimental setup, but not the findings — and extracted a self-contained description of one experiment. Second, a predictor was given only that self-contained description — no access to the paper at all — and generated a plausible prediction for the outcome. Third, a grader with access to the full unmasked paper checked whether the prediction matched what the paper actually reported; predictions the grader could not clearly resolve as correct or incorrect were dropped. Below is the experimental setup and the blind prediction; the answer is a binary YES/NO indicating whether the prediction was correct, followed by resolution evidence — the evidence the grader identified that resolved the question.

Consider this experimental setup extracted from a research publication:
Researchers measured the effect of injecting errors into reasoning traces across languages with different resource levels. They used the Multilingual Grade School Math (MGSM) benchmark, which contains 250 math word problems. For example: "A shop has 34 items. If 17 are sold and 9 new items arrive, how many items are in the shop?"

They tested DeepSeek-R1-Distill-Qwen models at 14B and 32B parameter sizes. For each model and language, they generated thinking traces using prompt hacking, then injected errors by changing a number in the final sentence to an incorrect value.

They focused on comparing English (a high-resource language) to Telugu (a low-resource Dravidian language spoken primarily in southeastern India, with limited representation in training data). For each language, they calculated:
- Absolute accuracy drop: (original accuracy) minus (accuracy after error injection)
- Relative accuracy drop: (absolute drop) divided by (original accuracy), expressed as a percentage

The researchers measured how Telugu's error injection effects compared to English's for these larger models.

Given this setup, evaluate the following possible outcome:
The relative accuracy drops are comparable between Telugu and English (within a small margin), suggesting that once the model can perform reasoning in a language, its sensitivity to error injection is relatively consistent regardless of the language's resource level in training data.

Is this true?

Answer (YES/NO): NO